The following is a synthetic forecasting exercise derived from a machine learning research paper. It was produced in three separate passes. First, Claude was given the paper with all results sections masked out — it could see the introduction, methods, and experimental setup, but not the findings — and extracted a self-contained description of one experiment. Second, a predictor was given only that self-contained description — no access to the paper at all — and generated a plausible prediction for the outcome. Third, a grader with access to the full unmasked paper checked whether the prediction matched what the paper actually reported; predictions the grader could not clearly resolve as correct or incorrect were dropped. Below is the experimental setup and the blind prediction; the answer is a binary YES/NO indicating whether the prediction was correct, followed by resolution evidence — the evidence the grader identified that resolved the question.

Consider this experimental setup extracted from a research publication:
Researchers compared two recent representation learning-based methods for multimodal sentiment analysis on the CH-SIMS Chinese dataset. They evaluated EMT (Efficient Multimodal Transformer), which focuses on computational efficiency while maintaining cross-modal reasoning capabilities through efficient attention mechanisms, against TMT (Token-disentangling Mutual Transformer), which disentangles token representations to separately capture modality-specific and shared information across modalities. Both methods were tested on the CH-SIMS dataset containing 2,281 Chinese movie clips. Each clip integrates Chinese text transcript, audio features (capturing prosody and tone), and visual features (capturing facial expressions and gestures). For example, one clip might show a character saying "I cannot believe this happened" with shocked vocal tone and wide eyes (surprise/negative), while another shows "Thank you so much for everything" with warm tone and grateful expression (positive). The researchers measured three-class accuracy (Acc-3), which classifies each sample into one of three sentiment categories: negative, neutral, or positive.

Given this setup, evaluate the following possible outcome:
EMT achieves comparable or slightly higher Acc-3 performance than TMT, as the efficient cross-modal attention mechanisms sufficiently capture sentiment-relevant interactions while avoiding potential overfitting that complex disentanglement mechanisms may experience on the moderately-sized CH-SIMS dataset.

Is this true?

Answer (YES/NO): NO